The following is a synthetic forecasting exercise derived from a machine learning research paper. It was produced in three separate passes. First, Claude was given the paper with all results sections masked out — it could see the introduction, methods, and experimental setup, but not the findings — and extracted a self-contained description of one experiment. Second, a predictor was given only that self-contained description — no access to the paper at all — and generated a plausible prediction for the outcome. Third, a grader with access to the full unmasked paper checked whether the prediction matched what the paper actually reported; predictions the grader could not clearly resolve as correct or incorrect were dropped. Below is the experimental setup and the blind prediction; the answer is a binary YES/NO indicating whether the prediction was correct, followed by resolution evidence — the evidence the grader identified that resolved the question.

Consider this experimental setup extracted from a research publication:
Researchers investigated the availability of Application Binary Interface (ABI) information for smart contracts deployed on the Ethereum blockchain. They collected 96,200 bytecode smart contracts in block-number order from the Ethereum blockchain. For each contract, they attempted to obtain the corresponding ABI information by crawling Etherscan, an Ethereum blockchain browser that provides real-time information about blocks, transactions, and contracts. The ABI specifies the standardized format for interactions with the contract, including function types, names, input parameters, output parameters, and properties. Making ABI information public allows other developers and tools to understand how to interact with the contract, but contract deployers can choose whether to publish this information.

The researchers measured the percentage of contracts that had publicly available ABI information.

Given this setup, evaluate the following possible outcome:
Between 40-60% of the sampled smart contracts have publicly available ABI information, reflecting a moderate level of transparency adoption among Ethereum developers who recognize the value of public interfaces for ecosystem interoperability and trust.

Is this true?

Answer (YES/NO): NO